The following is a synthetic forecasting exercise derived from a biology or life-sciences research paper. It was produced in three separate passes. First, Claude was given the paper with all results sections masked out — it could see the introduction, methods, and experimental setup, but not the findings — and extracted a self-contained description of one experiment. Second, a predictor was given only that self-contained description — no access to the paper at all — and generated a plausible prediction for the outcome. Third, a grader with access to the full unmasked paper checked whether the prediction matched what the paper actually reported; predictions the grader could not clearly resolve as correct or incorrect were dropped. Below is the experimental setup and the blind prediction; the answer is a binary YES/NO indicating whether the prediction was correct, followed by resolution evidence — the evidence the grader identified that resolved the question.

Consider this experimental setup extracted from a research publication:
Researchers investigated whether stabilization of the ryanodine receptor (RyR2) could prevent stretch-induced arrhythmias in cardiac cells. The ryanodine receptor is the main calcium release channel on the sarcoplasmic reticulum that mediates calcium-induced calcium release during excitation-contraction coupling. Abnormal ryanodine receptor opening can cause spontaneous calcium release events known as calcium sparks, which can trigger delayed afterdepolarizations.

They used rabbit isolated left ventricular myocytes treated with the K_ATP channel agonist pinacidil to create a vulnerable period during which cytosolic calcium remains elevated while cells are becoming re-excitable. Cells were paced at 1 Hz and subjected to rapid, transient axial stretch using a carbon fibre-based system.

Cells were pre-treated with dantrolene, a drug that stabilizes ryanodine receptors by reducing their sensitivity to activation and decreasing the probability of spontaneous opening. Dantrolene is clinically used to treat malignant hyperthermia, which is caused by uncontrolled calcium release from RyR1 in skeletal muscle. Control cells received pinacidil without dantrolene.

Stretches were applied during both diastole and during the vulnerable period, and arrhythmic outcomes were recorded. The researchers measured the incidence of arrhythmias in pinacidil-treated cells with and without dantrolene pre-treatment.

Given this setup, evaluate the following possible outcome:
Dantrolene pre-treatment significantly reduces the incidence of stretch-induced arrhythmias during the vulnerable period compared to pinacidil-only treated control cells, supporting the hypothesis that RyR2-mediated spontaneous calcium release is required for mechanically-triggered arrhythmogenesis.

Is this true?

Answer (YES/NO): NO